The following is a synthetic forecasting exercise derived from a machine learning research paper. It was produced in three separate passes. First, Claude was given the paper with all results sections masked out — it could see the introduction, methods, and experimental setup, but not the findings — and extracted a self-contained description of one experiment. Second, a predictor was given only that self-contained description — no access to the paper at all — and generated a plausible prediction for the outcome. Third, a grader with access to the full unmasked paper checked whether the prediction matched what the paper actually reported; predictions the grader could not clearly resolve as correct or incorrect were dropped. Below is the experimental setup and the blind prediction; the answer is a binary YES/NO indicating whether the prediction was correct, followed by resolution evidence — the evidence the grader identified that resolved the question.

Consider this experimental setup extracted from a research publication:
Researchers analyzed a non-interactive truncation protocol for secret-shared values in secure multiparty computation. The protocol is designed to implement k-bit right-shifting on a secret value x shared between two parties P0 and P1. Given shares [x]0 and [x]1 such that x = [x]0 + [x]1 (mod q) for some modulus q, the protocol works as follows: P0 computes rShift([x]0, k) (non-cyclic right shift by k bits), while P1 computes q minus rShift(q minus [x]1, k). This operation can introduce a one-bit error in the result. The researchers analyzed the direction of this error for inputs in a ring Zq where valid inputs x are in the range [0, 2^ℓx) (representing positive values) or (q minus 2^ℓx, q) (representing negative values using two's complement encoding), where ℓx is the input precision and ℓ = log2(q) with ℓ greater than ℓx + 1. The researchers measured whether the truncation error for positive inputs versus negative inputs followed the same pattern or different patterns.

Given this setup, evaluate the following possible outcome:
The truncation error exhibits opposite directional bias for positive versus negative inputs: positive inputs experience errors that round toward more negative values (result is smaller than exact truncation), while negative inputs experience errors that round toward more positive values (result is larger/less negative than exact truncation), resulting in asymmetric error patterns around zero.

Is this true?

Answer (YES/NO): NO